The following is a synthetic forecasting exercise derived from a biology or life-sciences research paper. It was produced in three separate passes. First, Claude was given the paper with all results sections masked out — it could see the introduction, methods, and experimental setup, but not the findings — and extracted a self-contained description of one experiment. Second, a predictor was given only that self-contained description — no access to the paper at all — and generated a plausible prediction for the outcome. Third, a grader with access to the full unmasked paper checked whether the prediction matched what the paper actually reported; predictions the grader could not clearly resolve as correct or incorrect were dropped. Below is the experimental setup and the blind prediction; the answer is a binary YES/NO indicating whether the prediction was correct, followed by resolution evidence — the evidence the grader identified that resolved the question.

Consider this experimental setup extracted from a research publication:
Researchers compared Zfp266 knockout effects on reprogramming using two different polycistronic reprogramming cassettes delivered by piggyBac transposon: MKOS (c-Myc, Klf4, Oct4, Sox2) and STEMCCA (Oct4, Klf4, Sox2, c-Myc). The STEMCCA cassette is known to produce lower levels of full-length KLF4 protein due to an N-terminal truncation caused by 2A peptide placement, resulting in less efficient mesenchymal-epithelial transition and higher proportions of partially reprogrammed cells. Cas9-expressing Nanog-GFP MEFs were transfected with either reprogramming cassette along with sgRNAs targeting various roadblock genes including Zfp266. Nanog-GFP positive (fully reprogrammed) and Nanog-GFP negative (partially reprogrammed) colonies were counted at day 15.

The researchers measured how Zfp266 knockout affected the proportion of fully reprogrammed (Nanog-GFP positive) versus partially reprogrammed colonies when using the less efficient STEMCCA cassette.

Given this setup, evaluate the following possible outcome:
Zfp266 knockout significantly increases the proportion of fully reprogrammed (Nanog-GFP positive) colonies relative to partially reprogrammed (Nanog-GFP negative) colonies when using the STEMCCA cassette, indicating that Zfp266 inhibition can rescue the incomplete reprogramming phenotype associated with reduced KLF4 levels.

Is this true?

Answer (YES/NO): YES